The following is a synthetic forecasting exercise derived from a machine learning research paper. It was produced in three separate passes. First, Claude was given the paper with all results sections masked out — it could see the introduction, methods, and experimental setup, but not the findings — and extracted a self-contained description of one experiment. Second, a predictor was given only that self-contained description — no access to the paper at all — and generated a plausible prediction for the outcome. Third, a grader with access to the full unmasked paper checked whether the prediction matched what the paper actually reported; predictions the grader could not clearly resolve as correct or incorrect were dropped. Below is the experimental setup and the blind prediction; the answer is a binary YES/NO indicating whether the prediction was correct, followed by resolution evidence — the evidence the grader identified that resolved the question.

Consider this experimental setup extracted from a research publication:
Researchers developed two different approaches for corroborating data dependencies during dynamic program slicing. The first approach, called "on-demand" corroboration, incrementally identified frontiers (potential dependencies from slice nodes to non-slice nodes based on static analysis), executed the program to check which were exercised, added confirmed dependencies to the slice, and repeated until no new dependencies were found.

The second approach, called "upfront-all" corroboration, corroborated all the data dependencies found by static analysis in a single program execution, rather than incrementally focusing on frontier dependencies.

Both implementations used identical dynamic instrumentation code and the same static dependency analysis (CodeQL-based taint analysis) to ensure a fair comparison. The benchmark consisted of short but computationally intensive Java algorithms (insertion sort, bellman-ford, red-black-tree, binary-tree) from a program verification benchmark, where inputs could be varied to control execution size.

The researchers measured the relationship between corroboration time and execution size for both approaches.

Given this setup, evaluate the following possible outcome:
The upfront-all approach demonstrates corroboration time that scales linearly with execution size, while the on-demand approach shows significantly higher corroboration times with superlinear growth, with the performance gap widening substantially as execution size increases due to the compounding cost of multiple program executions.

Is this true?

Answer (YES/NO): NO